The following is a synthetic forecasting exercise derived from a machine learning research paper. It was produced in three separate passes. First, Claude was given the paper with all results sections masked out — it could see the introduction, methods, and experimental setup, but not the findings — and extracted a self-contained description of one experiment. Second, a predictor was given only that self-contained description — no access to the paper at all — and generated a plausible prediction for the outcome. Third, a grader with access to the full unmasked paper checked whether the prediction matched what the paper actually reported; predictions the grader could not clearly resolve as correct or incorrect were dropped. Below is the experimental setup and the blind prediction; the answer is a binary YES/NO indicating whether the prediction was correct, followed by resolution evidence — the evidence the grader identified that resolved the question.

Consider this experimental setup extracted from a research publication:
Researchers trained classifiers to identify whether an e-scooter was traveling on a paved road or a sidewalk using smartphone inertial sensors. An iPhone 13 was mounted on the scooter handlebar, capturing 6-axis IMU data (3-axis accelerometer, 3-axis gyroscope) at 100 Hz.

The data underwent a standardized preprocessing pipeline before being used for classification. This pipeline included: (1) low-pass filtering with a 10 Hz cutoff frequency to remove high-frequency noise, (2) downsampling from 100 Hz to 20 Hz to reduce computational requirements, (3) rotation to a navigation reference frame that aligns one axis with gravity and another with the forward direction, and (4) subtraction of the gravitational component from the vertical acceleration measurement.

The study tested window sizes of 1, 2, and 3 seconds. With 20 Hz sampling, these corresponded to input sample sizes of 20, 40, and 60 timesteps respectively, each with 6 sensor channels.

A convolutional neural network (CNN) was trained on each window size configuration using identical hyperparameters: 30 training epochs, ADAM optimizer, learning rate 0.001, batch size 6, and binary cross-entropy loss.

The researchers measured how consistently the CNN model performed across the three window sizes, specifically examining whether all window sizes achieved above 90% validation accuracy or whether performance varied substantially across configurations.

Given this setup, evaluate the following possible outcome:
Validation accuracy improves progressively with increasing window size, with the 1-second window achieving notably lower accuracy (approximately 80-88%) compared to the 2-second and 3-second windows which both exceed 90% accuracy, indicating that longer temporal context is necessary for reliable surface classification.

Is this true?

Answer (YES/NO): NO